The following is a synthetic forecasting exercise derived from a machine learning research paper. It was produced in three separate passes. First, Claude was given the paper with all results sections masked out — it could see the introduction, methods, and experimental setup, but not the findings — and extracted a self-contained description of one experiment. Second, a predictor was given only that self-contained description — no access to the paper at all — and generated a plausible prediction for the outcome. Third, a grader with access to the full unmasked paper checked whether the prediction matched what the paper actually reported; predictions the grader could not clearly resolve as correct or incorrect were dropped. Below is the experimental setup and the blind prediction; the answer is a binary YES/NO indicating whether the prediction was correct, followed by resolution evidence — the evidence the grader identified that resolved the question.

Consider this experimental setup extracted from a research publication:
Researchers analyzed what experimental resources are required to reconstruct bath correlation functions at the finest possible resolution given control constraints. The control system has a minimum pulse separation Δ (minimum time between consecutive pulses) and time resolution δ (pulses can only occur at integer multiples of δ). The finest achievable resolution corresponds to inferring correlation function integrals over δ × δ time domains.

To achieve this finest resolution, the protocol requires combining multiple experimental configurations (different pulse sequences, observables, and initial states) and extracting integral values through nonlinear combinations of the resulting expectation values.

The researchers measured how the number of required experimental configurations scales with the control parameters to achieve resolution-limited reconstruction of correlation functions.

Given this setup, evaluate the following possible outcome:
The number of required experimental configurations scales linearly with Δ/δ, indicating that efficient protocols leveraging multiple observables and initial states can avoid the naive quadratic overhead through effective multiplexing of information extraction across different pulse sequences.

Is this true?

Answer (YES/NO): YES